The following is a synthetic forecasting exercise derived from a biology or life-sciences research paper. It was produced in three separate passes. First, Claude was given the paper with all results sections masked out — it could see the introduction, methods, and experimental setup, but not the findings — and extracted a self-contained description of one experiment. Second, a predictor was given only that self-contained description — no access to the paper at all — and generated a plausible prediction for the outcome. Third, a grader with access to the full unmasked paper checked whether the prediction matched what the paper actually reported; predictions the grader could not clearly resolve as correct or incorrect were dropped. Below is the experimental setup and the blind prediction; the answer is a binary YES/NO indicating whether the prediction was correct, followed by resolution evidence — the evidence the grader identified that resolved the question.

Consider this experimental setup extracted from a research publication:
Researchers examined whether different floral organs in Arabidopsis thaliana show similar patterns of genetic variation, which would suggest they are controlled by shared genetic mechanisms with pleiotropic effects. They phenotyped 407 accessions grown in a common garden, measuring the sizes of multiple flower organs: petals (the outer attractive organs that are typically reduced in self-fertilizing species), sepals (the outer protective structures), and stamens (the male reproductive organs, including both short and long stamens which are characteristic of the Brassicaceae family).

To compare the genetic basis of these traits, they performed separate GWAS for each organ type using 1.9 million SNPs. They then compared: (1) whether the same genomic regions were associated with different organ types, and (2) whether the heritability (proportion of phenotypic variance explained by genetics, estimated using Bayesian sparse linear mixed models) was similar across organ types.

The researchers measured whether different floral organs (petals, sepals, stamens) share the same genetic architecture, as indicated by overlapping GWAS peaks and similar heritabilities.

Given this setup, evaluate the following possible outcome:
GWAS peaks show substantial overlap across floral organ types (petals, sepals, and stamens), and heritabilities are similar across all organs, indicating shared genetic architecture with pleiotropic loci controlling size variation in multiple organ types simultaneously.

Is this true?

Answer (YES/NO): NO